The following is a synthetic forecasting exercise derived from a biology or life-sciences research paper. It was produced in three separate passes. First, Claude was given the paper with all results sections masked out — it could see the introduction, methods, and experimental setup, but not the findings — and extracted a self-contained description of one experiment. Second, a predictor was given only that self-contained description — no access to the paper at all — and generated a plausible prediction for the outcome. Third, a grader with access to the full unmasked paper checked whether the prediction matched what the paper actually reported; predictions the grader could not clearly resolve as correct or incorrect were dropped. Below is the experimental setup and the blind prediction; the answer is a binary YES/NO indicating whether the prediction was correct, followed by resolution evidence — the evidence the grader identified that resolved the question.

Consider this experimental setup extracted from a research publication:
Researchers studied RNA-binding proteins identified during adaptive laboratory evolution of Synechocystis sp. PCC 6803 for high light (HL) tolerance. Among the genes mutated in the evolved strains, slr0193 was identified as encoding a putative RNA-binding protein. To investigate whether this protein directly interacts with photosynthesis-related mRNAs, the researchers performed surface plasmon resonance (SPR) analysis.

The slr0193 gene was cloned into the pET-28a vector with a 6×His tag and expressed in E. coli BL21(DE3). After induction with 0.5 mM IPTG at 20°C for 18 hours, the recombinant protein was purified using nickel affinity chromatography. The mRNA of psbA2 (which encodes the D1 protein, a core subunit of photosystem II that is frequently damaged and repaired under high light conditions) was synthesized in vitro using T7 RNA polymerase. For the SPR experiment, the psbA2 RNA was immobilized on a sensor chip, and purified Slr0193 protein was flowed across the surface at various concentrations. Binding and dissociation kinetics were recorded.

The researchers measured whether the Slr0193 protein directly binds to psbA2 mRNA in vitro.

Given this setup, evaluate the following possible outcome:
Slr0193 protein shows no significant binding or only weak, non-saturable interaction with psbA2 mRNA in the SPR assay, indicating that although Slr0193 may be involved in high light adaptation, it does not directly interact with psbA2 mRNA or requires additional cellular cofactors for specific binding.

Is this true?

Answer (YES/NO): NO